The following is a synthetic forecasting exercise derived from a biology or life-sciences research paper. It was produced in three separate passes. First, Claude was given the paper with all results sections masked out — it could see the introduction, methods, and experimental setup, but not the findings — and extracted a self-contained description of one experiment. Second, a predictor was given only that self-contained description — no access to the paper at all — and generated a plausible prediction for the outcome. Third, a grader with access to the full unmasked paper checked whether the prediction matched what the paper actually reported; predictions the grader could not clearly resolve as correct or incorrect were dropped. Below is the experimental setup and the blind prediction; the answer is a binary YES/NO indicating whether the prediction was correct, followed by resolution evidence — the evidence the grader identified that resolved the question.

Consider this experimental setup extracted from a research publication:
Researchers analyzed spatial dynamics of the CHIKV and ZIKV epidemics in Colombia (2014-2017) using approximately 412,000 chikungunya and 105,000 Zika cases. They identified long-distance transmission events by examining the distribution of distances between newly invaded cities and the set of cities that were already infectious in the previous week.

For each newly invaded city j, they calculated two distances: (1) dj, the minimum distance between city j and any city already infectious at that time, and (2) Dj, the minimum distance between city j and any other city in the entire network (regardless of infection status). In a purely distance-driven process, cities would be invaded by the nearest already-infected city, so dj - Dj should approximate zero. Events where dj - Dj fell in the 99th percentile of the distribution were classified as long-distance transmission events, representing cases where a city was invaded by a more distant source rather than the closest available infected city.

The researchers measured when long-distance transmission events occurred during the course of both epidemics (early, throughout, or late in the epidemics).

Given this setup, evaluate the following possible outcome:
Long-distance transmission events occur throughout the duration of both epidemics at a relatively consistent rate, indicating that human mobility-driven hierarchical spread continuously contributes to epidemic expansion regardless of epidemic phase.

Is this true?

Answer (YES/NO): NO